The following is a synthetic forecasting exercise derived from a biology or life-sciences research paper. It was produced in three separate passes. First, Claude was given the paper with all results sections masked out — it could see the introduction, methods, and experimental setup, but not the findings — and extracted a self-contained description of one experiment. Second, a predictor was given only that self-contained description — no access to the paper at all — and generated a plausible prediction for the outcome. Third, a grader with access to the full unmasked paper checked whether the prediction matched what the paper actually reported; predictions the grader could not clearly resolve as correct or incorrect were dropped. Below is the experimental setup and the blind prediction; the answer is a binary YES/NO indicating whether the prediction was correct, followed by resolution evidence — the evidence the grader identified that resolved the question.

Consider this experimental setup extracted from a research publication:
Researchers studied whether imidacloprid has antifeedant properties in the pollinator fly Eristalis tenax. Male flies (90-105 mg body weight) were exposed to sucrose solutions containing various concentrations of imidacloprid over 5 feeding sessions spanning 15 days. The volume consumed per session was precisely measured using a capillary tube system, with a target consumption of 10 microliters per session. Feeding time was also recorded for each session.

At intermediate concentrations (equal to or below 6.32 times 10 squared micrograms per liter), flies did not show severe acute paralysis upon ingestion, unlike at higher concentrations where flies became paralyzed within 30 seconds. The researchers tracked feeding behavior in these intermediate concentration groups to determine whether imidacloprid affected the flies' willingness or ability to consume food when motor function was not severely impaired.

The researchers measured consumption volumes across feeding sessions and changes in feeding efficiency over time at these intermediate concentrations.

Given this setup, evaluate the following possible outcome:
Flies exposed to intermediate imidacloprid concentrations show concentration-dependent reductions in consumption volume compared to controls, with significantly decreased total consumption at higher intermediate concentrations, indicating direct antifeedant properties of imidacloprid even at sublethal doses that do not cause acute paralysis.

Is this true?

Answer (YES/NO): NO